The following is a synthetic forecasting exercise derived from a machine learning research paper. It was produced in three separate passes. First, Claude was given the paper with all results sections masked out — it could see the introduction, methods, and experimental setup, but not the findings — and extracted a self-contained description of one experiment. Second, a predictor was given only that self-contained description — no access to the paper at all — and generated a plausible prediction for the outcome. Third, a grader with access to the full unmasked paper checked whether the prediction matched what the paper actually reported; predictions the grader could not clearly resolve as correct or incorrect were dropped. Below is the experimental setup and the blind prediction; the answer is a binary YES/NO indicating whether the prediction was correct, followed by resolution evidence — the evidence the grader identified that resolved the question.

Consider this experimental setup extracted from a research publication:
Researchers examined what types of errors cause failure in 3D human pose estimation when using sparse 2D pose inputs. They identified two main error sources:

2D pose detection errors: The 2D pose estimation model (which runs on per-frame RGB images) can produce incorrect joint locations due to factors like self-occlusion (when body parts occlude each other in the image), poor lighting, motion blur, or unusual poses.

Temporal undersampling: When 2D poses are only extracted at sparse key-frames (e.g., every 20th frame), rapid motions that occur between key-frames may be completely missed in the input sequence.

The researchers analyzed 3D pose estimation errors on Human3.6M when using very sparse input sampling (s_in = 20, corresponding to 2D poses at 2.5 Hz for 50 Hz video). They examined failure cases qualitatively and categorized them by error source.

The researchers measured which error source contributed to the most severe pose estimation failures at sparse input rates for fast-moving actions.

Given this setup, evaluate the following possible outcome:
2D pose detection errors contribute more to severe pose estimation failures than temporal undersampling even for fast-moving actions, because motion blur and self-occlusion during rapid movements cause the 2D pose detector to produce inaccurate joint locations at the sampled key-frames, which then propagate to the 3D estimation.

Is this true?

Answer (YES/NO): NO